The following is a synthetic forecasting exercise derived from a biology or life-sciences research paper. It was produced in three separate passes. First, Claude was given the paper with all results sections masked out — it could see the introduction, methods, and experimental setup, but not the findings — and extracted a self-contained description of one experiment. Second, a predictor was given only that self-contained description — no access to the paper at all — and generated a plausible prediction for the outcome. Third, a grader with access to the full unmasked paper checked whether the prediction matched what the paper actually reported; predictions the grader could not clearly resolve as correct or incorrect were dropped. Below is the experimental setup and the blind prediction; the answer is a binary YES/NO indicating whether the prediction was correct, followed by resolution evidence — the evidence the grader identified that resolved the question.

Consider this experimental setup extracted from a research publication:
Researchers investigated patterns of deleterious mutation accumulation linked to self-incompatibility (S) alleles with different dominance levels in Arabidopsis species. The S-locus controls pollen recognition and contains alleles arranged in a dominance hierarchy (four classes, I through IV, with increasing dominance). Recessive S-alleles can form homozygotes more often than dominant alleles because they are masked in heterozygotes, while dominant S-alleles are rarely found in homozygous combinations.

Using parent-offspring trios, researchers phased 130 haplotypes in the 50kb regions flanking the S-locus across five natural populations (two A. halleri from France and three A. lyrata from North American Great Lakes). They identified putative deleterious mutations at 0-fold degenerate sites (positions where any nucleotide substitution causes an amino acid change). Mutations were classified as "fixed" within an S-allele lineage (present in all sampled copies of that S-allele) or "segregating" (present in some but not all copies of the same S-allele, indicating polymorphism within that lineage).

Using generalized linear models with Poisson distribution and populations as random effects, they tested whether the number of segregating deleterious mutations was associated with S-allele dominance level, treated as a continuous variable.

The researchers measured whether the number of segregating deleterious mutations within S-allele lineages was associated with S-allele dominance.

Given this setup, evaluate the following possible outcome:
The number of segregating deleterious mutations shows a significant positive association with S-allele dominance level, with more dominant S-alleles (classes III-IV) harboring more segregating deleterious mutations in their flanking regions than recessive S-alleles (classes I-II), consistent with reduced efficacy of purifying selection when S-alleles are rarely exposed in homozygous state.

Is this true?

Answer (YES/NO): NO